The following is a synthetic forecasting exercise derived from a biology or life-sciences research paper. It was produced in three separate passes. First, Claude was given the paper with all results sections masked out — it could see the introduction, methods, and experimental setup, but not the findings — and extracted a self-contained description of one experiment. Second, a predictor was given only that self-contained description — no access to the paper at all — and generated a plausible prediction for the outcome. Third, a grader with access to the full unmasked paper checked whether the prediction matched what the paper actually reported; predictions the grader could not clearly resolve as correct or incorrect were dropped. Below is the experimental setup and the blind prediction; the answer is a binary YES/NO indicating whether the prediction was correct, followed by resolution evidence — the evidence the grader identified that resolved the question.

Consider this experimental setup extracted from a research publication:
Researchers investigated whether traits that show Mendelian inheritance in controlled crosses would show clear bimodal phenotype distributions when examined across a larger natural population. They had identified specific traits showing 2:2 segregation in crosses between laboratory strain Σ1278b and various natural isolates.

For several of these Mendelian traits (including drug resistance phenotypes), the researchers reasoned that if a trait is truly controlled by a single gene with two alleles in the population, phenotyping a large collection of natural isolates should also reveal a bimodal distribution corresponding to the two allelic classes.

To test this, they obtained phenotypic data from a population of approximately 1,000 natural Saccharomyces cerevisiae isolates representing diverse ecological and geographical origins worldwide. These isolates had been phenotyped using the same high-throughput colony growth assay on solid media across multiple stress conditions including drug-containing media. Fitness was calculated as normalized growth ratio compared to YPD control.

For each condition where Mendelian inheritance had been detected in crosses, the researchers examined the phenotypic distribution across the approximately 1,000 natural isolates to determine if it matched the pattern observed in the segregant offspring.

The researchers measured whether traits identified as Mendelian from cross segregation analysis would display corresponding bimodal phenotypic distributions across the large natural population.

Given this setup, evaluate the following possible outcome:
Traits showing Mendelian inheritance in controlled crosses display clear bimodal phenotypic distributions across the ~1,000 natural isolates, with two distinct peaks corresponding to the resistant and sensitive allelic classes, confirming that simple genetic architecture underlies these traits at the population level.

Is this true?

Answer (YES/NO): NO